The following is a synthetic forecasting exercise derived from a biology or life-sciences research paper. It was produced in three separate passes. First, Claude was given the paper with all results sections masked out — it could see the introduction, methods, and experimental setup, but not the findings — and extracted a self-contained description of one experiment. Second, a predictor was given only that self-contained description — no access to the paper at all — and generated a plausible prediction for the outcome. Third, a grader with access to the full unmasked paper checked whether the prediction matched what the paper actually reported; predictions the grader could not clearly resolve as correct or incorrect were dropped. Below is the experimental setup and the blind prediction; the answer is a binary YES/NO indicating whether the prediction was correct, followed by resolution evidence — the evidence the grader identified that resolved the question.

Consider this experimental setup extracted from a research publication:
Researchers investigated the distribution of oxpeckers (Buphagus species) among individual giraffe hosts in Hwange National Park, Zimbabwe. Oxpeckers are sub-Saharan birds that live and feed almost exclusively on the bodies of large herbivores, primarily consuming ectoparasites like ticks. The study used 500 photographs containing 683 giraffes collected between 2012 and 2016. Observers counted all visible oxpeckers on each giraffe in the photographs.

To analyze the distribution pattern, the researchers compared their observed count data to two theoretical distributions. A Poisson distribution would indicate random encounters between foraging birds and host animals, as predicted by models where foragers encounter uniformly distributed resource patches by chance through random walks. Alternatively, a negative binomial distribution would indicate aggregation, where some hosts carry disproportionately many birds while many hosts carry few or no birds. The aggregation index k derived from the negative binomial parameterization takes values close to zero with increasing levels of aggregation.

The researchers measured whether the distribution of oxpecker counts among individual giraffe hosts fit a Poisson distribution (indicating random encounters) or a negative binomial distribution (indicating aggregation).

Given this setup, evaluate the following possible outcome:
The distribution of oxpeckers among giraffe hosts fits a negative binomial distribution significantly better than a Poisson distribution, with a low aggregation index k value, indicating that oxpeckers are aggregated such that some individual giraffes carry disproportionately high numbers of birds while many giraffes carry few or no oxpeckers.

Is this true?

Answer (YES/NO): YES